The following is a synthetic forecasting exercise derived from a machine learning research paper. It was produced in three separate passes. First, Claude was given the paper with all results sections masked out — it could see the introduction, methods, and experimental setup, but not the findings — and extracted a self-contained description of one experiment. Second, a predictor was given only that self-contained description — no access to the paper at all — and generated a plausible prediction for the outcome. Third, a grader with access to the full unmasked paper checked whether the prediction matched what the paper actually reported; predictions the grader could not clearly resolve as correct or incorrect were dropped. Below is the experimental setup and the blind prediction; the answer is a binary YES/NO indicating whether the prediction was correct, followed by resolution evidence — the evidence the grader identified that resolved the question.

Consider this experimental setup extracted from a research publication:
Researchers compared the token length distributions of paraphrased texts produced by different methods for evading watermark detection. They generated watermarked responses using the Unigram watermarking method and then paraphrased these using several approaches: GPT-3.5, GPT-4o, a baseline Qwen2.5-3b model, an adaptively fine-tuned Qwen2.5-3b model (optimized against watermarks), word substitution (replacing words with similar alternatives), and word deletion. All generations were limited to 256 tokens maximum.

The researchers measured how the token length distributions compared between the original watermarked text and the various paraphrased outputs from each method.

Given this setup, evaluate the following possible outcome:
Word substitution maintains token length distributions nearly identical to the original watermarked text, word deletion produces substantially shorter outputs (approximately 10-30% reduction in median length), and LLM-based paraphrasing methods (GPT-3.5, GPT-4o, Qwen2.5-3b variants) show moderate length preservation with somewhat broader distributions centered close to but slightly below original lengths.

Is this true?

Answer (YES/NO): NO